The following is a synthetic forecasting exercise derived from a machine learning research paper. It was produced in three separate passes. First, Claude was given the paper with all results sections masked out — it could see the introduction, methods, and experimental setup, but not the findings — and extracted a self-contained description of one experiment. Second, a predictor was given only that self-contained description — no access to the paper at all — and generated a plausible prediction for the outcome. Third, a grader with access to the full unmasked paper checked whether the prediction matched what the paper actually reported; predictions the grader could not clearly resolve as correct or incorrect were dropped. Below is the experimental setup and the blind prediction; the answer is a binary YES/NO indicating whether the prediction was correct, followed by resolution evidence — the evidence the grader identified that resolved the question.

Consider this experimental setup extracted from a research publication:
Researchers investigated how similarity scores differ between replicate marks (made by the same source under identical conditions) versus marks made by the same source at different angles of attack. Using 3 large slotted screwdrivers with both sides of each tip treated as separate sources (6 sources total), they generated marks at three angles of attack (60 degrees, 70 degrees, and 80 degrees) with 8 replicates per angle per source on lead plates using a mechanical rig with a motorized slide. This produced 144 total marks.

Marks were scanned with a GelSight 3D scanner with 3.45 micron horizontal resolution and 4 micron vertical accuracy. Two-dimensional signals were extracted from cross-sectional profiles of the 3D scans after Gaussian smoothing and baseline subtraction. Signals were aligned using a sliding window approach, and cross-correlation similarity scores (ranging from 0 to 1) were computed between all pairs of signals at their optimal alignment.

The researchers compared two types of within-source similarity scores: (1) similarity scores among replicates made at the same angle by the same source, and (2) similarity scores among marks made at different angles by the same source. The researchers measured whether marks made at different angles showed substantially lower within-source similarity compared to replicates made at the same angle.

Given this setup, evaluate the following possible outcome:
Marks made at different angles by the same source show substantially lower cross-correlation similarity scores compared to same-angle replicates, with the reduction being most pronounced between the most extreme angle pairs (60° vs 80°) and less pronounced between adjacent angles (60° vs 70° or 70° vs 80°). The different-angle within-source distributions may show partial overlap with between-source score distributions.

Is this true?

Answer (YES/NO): NO